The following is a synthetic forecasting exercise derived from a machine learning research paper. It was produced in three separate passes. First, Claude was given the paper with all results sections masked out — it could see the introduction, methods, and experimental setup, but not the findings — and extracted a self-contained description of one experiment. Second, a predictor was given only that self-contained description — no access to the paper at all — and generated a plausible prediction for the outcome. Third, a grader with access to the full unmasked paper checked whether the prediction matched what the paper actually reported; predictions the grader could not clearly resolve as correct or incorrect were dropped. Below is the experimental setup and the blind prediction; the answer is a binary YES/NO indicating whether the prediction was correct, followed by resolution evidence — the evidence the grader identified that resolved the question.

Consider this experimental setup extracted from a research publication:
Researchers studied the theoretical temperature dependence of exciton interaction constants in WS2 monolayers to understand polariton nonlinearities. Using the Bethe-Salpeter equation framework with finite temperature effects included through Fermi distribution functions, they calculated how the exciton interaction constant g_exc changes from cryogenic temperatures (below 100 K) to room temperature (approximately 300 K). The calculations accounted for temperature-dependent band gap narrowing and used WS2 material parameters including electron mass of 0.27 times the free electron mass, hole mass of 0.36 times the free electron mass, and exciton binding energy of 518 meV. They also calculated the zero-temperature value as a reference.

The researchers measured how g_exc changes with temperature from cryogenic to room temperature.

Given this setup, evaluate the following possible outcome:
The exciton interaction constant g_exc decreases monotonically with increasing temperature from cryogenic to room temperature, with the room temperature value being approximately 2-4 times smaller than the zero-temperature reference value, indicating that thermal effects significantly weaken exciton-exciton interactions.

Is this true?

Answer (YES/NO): NO